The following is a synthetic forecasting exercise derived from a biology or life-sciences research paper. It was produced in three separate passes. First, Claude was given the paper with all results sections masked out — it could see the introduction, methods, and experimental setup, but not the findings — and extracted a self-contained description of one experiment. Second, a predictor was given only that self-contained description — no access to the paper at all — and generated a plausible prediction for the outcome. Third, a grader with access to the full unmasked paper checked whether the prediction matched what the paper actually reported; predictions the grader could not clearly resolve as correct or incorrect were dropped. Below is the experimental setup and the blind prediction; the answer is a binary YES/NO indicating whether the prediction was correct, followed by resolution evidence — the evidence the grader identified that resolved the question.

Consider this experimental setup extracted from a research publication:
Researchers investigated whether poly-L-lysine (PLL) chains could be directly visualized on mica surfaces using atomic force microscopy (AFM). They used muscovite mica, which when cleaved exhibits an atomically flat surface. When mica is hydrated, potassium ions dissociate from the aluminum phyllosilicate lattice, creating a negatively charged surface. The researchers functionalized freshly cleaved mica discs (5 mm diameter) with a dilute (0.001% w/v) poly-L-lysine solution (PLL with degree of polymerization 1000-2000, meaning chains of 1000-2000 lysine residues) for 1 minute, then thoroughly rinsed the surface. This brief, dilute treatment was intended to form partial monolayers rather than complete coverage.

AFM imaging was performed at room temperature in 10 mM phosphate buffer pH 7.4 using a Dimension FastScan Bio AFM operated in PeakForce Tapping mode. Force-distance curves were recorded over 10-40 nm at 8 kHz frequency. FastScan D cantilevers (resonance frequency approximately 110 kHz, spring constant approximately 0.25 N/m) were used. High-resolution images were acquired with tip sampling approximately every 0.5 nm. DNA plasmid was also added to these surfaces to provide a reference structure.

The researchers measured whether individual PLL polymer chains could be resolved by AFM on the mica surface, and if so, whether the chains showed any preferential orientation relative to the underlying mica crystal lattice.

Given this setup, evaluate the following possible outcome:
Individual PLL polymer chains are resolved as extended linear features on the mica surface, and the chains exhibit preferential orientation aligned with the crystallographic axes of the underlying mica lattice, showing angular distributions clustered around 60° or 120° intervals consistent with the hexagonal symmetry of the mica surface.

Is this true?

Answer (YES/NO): YES